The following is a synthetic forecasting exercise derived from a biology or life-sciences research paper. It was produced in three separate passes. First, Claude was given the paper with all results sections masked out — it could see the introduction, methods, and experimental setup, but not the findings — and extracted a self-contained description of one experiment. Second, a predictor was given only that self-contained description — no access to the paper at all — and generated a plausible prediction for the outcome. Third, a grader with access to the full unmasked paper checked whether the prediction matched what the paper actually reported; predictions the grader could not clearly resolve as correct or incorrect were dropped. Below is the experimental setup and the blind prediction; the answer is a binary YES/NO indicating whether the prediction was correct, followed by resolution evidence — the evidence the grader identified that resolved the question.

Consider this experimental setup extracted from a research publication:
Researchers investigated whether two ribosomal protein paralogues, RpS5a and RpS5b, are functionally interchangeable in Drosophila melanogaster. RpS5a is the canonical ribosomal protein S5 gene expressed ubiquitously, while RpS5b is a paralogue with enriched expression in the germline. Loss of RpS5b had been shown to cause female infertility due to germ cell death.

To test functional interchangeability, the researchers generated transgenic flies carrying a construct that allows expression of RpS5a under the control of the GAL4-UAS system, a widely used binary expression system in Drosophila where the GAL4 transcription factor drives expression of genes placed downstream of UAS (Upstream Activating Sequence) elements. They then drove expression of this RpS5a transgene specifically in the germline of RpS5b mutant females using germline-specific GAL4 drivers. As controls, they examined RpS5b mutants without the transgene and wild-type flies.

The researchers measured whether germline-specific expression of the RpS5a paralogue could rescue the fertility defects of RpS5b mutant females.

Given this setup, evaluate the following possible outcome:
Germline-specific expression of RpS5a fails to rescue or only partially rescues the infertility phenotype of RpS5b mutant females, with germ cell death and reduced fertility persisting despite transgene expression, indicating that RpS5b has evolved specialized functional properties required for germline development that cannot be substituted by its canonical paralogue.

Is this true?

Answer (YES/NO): NO